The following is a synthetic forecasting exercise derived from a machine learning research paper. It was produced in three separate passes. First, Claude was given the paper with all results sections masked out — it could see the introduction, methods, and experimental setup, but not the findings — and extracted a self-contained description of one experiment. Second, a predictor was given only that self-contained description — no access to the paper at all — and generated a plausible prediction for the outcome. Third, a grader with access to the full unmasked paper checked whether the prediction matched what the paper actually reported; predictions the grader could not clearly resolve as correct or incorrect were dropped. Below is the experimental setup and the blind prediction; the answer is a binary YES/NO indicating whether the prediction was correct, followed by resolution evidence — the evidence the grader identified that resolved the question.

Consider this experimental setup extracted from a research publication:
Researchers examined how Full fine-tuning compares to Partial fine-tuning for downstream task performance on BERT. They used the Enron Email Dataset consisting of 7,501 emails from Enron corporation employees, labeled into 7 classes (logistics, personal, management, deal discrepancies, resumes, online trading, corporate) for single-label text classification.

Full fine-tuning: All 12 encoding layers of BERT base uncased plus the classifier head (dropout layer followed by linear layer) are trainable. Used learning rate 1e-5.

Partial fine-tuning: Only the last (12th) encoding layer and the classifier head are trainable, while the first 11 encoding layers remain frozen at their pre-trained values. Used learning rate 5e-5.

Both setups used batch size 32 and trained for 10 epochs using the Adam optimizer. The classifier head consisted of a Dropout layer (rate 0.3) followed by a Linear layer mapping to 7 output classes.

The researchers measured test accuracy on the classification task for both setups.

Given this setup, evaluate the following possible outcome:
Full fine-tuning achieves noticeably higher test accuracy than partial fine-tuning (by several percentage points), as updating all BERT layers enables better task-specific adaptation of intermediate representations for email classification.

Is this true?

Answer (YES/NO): NO